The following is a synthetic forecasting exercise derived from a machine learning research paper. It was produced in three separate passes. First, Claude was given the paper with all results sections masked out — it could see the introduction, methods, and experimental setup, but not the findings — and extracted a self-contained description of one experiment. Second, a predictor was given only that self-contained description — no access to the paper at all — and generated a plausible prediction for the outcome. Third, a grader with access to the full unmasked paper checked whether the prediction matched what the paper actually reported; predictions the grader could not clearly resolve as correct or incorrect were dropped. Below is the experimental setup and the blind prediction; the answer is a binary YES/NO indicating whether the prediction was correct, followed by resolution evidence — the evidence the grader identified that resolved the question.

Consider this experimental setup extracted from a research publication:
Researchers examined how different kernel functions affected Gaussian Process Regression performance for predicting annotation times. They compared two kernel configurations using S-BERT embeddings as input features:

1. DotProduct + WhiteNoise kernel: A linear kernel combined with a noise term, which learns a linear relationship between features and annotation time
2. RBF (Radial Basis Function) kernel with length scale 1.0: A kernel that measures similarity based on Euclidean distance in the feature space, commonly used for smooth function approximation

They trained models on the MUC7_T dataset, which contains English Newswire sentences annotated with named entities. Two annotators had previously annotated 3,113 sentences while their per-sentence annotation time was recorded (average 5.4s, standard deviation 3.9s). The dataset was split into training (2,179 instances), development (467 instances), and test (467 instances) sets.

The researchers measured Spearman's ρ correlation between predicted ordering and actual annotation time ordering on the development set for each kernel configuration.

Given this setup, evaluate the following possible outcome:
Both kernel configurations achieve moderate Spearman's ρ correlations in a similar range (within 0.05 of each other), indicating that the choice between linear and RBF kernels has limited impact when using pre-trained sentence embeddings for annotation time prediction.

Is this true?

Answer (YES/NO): NO